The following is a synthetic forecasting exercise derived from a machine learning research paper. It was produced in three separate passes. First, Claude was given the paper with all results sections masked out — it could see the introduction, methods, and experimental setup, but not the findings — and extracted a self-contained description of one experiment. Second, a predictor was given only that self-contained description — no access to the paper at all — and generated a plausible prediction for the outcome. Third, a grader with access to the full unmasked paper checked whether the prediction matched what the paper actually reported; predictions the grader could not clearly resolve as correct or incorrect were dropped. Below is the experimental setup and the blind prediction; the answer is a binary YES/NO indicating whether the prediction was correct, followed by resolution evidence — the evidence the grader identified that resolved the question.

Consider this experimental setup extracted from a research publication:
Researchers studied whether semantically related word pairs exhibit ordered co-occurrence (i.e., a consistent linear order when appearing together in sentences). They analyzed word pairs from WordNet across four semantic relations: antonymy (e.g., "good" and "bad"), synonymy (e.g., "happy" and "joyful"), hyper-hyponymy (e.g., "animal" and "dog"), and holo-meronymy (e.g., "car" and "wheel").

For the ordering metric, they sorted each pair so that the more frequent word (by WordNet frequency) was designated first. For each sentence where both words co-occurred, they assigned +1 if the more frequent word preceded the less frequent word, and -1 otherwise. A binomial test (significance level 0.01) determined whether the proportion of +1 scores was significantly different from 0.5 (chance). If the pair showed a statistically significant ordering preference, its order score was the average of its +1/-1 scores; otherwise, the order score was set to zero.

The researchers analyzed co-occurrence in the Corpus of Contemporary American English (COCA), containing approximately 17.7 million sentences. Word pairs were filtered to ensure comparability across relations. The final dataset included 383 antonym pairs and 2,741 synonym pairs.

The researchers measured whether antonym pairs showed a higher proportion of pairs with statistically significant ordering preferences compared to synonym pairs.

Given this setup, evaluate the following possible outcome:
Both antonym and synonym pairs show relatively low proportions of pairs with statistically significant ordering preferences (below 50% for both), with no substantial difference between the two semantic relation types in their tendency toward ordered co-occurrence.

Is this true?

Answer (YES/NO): NO